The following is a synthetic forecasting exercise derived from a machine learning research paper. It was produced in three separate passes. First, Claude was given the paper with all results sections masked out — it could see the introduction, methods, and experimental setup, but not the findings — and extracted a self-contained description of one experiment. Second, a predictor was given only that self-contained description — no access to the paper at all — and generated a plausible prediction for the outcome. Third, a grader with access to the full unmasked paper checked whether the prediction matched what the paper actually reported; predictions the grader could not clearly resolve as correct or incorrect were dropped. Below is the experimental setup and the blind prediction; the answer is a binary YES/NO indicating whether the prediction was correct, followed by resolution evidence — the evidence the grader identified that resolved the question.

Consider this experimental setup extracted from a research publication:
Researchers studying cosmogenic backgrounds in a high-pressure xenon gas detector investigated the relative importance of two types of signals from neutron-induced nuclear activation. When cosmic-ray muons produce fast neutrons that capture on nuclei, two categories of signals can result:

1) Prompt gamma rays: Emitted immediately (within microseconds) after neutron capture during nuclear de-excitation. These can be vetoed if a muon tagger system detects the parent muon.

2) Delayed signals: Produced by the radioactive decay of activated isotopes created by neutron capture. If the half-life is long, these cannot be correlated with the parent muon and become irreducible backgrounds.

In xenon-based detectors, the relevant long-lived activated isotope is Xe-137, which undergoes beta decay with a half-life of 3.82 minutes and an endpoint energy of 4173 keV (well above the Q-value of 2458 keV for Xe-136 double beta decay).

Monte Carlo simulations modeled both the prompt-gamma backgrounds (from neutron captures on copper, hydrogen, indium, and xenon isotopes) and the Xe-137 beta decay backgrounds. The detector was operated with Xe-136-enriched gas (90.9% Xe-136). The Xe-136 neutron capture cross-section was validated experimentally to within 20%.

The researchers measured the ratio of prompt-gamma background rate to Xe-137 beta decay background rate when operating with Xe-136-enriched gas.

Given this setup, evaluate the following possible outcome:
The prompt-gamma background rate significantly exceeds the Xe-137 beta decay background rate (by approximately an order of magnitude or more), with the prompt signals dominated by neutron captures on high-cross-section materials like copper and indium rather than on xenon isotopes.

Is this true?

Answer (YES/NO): YES